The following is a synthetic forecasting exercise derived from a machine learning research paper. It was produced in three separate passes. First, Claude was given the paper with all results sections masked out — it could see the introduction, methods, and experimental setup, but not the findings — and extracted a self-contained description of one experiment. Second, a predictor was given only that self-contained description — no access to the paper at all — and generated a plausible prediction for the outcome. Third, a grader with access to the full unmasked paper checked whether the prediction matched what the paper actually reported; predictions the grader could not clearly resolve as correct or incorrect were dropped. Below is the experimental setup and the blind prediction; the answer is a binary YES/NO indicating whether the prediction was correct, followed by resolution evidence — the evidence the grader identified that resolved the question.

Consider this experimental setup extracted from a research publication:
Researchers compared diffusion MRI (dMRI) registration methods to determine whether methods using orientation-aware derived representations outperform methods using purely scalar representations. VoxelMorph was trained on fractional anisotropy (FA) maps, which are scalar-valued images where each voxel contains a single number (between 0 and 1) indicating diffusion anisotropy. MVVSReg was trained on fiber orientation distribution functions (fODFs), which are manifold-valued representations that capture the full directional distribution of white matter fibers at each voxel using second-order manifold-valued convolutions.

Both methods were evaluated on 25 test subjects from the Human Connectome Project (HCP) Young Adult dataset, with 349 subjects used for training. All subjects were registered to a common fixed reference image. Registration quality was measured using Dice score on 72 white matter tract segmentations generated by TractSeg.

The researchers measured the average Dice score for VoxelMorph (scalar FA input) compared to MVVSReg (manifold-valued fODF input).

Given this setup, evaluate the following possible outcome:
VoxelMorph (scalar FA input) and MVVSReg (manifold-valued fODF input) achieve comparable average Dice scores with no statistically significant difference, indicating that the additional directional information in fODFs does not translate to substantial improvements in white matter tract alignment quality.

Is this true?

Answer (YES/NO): NO